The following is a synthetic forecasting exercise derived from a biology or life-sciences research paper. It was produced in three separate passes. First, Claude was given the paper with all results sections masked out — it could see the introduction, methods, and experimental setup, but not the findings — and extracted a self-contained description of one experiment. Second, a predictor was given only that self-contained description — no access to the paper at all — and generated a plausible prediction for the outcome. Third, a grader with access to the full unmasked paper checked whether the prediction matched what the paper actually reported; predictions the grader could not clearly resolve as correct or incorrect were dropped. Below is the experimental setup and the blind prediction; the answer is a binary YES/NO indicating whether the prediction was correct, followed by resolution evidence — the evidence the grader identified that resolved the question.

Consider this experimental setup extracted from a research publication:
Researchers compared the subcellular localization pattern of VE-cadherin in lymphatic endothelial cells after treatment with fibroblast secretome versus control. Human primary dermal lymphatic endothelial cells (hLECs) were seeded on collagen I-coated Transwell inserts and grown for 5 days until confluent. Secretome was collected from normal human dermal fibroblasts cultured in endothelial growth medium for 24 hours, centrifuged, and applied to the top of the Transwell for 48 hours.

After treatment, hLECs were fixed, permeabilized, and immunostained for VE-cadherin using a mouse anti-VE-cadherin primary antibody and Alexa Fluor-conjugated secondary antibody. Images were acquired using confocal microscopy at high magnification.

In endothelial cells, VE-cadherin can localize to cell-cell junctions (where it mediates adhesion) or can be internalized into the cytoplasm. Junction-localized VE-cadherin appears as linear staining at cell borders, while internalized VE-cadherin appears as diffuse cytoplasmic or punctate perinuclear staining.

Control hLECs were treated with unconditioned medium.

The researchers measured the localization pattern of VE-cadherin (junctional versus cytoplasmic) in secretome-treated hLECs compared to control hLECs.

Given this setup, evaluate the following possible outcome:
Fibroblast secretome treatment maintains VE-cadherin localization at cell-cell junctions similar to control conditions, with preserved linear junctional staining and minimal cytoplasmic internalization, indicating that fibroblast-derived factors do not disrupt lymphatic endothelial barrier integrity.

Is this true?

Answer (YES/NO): NO